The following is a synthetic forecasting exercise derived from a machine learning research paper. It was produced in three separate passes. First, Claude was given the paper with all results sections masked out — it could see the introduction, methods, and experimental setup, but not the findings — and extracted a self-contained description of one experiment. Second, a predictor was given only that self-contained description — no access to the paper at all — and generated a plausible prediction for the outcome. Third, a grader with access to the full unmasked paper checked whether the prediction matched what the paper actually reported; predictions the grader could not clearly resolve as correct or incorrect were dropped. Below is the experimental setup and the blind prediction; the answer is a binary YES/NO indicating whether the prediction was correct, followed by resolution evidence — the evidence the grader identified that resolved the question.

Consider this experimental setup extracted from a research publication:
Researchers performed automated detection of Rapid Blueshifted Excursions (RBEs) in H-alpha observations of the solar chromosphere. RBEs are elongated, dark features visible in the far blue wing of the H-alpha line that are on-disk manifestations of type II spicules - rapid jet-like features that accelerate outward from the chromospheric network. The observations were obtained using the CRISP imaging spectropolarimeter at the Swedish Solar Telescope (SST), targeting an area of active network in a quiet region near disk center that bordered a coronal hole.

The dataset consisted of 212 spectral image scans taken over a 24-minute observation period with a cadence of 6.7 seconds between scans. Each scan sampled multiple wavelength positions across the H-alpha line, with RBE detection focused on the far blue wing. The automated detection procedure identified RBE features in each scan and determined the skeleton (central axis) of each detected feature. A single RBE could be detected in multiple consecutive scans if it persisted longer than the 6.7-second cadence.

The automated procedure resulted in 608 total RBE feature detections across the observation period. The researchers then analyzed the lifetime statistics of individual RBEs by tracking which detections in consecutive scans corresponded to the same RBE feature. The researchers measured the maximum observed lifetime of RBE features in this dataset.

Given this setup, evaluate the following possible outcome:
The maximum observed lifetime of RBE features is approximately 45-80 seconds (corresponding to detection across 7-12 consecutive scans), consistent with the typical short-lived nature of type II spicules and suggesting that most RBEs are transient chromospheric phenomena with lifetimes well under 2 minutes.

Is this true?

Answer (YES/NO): YES